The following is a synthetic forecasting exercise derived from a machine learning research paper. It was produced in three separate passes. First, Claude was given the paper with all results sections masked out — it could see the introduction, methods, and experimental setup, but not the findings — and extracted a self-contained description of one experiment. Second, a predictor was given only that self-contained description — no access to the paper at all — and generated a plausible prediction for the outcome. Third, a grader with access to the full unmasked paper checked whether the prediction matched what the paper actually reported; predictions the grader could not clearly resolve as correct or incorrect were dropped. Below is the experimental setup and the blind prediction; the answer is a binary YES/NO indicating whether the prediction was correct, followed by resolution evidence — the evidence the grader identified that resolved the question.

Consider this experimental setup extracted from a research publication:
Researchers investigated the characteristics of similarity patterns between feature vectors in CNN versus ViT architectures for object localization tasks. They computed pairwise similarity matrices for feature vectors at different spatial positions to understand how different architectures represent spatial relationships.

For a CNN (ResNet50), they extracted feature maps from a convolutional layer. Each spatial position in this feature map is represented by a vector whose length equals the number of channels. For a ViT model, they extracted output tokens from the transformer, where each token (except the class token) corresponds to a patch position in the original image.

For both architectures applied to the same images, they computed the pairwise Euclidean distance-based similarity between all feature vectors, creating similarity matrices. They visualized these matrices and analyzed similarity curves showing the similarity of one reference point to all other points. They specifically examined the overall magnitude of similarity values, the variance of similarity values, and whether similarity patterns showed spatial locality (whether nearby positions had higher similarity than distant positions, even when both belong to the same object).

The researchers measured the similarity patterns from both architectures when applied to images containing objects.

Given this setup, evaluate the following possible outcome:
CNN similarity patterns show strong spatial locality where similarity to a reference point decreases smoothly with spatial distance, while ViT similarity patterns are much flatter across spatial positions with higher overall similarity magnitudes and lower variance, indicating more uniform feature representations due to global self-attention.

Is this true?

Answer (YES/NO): NO